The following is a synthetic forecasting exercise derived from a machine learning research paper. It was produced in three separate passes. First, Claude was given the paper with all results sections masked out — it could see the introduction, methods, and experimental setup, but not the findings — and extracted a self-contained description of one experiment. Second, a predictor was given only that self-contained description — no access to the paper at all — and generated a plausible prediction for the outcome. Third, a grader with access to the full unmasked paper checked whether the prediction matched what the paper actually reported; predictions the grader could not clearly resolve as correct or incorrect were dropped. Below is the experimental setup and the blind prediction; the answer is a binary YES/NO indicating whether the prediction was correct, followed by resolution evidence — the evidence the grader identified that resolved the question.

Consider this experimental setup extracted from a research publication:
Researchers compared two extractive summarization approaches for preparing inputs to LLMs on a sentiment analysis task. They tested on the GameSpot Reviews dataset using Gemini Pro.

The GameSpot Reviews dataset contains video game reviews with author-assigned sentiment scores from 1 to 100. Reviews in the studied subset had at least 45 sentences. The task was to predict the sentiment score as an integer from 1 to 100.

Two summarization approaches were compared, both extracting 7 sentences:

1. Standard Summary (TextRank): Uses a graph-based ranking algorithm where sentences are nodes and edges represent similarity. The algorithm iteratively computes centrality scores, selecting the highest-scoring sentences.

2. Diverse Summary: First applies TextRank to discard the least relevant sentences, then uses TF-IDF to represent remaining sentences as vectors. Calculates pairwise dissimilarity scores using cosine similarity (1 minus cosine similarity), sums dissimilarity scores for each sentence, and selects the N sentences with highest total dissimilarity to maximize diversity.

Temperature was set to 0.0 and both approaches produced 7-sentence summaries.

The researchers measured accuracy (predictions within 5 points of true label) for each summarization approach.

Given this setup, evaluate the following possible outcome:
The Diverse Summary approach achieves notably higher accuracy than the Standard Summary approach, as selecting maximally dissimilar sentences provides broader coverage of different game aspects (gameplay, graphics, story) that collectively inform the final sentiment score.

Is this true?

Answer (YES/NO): NO